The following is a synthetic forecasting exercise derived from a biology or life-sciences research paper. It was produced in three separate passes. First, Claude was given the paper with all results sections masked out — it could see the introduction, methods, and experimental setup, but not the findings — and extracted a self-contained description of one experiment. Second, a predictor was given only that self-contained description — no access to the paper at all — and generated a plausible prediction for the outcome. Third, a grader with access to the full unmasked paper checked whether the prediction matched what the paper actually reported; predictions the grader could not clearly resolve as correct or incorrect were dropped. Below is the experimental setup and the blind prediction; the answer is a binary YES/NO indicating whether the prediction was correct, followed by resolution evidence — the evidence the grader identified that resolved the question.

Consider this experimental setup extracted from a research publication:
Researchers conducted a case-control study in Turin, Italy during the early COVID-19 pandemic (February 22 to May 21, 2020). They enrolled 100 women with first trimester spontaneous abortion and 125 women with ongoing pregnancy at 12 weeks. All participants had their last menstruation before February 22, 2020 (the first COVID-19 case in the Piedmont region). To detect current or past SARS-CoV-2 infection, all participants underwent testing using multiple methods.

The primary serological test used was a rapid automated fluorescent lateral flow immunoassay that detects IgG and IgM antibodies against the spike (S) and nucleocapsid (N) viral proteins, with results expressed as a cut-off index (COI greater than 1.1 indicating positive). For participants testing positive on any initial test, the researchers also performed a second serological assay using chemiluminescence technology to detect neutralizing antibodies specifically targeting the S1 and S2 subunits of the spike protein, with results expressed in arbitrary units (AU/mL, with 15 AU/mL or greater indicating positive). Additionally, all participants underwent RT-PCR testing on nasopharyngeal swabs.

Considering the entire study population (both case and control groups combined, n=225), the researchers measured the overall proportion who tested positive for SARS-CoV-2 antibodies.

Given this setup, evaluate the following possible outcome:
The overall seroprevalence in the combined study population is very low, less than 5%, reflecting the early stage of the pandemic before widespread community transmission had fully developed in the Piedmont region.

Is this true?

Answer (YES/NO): NO